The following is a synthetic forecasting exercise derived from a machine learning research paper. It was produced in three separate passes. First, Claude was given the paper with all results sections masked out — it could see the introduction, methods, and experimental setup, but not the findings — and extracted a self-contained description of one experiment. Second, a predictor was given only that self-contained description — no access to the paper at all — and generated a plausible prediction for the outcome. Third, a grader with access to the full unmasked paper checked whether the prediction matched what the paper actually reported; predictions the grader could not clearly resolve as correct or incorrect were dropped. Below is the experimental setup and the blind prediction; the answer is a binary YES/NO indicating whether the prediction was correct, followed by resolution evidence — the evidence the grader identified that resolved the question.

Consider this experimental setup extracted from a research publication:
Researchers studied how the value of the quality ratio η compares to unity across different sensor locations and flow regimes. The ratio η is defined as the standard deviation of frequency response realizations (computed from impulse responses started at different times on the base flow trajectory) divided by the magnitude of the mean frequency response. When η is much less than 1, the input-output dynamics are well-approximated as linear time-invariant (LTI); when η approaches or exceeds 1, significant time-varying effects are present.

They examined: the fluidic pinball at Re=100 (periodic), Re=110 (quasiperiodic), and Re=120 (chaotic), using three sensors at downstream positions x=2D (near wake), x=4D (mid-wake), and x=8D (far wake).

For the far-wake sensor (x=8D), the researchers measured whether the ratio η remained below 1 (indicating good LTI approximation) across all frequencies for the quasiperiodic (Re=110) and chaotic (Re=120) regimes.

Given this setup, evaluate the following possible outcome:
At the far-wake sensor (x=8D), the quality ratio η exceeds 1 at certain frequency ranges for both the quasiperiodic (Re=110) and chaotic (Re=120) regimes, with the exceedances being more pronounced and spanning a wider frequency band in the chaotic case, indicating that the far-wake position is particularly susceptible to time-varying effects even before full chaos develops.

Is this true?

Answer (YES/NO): NO